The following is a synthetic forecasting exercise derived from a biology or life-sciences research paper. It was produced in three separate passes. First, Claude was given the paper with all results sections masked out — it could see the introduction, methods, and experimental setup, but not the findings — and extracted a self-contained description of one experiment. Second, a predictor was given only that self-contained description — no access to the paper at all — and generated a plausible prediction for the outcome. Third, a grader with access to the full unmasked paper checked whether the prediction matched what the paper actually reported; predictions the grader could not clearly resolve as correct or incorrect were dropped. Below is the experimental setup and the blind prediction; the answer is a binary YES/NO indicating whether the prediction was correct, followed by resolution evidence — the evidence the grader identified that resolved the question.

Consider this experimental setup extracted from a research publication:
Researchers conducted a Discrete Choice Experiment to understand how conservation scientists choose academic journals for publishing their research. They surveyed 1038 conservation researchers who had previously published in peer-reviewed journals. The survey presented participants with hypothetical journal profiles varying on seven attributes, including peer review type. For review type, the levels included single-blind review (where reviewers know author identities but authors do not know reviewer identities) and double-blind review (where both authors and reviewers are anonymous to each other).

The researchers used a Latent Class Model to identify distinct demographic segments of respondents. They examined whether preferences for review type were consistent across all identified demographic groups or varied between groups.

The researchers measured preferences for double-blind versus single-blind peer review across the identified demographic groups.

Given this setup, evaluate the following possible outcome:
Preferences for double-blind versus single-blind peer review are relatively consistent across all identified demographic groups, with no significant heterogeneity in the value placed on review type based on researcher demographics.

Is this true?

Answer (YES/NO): YES